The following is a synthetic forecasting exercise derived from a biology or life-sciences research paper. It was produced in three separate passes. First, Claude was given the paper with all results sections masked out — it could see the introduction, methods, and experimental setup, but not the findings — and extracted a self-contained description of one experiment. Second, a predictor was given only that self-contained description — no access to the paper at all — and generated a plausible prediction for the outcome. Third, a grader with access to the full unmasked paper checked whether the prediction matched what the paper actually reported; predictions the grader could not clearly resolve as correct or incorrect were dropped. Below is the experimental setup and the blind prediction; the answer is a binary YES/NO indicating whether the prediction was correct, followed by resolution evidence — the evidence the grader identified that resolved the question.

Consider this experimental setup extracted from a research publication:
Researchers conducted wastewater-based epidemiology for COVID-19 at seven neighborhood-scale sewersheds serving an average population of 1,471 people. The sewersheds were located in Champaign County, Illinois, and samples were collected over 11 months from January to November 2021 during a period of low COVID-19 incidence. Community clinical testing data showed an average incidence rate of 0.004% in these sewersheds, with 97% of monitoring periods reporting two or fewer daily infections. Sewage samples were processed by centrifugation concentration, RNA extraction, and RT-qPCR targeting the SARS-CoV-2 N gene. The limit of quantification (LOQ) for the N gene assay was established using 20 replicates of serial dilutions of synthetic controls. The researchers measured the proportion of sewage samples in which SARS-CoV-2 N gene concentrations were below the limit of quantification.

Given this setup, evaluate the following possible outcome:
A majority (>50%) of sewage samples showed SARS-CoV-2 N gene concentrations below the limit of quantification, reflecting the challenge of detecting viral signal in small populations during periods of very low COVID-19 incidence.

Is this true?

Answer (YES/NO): YES